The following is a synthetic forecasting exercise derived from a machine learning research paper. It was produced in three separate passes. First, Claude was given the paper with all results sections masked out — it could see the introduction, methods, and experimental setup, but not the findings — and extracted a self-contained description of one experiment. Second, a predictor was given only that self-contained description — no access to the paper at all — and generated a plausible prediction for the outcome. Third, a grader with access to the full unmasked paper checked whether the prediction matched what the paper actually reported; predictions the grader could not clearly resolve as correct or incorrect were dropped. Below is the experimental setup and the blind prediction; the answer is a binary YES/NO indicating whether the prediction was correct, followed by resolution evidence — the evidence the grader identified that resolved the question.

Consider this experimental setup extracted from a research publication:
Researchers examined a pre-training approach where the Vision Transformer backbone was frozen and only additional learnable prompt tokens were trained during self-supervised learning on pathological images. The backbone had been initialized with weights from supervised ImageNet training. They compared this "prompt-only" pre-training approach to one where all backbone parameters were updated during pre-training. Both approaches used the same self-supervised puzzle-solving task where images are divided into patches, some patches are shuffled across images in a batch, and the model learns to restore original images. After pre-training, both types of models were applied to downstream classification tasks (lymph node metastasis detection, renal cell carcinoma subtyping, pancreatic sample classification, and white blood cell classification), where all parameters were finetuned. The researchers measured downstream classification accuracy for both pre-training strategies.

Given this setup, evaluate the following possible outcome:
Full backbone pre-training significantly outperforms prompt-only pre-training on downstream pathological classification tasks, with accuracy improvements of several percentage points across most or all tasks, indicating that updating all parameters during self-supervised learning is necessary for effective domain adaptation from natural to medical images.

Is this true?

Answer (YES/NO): NO